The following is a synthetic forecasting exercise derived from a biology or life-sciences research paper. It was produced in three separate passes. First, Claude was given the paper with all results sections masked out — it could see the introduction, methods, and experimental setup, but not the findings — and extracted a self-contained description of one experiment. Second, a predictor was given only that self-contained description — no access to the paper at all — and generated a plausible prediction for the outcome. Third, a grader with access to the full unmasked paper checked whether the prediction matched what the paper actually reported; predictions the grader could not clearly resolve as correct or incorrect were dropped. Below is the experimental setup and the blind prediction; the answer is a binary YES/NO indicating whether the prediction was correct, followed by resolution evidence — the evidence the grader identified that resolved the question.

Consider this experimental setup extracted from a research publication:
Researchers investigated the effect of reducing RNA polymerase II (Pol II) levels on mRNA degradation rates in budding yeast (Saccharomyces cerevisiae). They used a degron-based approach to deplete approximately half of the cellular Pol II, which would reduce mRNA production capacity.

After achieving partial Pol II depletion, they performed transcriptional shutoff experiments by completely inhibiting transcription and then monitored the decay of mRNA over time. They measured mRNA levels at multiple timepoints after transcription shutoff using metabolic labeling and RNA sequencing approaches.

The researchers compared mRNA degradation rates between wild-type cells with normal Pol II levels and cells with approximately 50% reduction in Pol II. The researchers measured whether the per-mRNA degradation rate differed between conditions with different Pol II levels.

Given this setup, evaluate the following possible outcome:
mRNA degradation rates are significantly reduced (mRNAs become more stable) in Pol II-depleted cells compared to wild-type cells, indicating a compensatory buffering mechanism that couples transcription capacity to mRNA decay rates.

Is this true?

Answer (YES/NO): YES